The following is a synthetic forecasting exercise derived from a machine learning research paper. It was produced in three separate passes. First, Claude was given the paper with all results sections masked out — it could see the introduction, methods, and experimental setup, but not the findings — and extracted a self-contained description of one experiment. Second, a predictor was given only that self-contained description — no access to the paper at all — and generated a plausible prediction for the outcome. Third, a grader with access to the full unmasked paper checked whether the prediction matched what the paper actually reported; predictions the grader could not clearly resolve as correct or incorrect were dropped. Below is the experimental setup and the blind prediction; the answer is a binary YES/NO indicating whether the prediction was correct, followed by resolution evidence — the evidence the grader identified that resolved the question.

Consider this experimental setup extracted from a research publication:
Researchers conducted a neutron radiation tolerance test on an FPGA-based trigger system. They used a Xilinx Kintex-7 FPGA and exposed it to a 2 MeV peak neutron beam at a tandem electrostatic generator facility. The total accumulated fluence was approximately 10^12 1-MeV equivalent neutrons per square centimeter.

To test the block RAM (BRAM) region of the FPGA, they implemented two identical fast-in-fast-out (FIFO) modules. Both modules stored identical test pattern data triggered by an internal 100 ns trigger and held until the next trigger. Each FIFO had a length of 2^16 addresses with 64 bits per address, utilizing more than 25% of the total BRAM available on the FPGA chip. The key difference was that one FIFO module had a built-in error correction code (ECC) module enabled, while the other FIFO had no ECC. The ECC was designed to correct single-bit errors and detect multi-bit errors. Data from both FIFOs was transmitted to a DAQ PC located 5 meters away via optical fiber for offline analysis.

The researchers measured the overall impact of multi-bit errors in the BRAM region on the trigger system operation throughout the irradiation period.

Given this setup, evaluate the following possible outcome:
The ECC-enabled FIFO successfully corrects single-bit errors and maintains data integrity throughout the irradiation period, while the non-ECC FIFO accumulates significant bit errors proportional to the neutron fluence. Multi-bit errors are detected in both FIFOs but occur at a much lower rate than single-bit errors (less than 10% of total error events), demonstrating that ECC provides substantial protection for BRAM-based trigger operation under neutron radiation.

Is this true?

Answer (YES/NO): NO